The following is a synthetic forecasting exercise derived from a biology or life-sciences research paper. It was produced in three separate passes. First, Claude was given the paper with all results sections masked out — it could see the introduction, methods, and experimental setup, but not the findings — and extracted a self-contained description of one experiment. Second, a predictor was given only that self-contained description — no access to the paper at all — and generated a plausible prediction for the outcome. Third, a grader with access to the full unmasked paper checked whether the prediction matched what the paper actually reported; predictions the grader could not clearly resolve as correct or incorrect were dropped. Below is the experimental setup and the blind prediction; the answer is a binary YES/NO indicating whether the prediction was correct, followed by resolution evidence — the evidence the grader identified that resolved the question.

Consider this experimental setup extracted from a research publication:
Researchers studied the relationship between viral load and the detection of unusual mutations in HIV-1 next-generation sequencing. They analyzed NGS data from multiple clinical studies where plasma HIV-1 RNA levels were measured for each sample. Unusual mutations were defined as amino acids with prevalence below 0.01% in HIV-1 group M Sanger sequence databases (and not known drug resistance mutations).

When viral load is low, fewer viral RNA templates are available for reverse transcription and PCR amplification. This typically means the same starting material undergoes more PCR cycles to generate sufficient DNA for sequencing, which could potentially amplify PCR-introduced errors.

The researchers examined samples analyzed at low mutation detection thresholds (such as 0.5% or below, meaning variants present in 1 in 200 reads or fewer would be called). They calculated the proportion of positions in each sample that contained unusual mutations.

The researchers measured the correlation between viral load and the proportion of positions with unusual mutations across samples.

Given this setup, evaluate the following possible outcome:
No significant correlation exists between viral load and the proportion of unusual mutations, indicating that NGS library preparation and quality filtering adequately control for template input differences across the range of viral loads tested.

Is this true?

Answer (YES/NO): NO